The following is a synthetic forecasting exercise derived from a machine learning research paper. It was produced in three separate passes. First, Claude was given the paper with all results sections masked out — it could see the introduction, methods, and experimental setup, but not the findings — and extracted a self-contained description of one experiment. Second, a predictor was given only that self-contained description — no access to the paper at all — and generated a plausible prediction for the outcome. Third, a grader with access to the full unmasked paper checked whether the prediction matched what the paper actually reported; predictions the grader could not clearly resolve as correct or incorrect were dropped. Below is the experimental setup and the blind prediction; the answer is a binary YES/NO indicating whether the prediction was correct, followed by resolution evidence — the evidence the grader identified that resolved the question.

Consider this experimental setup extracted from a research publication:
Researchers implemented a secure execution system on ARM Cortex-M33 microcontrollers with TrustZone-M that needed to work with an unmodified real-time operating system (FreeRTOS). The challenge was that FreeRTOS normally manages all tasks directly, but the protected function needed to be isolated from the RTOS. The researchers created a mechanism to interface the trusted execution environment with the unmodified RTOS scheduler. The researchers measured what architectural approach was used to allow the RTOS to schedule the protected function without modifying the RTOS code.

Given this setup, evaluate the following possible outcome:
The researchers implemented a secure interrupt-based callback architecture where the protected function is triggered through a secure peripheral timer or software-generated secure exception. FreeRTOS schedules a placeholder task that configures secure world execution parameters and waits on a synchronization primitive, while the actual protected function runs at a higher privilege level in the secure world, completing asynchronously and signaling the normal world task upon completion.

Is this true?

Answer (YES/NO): NO